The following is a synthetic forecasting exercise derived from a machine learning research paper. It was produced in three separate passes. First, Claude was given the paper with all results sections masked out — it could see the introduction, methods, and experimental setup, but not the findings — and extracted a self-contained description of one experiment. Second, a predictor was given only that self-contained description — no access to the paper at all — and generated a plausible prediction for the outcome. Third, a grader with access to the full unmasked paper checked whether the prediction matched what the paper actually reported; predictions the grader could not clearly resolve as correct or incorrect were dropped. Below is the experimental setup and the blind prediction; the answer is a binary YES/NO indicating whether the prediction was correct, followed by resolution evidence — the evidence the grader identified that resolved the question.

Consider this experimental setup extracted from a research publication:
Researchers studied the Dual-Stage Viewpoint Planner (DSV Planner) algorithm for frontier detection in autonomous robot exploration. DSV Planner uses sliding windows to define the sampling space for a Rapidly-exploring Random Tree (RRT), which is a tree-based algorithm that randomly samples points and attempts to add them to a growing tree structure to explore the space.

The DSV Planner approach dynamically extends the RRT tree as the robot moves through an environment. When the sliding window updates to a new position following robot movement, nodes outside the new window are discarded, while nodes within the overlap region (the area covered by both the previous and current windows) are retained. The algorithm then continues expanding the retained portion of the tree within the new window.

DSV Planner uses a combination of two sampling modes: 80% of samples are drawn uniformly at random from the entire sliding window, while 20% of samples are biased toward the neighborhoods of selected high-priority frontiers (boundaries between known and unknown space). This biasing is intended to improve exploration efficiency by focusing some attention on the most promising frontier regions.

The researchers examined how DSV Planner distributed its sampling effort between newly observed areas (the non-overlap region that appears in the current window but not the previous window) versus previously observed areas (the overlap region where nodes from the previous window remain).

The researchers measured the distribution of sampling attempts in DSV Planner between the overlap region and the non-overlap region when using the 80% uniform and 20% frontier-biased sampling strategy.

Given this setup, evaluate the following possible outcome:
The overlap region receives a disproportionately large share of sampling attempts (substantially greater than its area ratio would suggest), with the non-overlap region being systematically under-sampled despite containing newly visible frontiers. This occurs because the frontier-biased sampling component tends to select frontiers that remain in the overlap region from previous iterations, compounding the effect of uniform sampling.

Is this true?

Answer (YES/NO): NO